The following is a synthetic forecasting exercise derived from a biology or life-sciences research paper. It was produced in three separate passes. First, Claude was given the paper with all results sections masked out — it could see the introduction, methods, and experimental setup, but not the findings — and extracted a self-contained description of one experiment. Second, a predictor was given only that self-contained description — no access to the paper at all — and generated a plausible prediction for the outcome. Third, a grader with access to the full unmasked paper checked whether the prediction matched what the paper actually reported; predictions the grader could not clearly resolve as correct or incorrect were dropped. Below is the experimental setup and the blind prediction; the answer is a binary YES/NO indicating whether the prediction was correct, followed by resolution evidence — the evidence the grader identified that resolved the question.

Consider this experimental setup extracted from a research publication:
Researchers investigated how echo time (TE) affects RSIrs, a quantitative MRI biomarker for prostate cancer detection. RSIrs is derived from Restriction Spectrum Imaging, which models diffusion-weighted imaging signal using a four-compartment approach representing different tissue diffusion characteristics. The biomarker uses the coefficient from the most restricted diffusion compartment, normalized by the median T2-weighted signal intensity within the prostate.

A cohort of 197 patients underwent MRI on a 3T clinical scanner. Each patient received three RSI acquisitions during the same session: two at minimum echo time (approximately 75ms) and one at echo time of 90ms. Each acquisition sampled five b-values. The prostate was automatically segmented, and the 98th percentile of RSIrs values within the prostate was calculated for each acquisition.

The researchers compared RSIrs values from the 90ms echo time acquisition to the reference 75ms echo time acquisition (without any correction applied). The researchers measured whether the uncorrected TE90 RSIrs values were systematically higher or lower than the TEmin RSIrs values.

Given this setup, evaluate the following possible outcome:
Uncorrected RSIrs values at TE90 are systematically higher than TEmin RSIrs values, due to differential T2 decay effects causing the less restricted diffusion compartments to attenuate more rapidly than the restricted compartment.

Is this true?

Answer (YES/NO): NO